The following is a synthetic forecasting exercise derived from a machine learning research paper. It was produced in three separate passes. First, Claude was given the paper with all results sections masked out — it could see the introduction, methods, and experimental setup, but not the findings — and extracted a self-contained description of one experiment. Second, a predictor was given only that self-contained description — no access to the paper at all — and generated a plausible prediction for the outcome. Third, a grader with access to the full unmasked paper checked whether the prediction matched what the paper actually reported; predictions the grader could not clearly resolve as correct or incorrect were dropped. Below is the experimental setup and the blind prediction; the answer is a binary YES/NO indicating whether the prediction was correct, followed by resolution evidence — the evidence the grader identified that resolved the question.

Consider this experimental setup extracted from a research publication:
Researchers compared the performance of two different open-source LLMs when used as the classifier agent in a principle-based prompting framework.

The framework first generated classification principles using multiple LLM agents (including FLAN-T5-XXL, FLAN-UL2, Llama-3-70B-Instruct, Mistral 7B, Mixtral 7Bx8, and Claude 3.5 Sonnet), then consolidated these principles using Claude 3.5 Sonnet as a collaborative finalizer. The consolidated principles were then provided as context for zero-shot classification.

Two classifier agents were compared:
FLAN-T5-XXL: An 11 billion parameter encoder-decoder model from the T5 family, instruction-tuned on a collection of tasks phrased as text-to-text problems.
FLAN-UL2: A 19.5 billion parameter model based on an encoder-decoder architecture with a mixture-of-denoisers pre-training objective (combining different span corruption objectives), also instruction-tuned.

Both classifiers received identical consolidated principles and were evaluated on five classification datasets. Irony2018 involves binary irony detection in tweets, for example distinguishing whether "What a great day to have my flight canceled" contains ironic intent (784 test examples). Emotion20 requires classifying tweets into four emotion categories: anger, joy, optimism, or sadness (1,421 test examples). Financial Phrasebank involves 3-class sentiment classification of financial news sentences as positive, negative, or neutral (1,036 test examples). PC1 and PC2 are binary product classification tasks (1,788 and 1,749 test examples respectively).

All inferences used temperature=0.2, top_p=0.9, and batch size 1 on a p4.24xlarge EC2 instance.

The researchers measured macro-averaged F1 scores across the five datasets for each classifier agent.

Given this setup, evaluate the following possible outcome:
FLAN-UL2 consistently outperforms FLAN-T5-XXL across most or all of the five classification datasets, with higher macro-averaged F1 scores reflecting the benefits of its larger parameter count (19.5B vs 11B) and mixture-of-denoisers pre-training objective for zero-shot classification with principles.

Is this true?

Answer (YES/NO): YES